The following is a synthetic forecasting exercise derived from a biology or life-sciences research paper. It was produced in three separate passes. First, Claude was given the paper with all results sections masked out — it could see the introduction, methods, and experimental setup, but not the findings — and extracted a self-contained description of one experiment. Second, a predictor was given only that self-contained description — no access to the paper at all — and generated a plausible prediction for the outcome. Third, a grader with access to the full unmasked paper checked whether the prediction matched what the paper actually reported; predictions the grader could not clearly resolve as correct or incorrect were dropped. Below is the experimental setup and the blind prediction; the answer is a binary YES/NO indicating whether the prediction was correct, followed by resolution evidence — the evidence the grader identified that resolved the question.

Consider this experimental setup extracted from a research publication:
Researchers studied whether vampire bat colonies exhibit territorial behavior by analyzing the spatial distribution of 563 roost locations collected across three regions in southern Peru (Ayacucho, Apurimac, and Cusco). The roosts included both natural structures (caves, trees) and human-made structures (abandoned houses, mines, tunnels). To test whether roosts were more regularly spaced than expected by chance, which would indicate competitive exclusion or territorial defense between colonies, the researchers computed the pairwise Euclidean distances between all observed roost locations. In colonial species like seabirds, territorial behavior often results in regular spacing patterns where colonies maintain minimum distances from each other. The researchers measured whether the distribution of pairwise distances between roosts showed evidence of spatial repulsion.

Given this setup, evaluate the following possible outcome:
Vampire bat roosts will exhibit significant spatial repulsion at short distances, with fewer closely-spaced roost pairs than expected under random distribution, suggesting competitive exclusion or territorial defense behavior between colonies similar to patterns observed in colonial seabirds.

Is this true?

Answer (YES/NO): NO